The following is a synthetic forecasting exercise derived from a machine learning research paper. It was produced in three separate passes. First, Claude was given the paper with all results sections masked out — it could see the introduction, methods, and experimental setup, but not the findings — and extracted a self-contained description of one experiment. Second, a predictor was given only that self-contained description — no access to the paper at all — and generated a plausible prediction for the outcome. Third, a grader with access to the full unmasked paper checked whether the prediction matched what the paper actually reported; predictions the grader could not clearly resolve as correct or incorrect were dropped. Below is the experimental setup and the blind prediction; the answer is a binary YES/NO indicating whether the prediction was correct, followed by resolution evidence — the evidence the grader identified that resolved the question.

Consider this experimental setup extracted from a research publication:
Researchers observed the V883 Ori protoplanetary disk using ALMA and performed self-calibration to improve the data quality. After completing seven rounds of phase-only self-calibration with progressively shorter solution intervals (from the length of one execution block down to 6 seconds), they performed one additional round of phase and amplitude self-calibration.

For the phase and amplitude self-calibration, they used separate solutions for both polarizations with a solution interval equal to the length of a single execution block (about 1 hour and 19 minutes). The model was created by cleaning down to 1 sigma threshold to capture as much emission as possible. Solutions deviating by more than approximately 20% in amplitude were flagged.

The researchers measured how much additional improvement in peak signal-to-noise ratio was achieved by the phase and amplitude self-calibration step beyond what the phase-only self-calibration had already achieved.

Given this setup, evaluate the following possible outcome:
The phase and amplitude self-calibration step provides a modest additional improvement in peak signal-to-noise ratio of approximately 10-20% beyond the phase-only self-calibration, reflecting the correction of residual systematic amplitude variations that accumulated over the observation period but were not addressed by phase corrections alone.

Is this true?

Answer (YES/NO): NO